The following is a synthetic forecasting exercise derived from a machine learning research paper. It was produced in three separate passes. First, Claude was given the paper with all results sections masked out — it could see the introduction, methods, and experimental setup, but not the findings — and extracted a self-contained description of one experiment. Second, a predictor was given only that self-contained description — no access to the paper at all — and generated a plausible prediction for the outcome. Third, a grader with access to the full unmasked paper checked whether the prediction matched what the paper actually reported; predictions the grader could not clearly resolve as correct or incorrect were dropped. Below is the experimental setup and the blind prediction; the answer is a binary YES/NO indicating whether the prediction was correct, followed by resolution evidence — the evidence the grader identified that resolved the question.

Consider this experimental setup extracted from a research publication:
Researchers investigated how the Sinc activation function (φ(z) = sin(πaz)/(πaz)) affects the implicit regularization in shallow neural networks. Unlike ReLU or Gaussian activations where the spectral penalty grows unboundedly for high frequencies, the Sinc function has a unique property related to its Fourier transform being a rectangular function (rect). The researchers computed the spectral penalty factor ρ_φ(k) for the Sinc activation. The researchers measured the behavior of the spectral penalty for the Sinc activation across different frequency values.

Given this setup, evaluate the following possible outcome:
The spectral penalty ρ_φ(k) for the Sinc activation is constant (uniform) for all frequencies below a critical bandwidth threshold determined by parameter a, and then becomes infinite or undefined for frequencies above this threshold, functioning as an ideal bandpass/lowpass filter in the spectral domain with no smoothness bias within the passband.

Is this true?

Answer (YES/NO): YES